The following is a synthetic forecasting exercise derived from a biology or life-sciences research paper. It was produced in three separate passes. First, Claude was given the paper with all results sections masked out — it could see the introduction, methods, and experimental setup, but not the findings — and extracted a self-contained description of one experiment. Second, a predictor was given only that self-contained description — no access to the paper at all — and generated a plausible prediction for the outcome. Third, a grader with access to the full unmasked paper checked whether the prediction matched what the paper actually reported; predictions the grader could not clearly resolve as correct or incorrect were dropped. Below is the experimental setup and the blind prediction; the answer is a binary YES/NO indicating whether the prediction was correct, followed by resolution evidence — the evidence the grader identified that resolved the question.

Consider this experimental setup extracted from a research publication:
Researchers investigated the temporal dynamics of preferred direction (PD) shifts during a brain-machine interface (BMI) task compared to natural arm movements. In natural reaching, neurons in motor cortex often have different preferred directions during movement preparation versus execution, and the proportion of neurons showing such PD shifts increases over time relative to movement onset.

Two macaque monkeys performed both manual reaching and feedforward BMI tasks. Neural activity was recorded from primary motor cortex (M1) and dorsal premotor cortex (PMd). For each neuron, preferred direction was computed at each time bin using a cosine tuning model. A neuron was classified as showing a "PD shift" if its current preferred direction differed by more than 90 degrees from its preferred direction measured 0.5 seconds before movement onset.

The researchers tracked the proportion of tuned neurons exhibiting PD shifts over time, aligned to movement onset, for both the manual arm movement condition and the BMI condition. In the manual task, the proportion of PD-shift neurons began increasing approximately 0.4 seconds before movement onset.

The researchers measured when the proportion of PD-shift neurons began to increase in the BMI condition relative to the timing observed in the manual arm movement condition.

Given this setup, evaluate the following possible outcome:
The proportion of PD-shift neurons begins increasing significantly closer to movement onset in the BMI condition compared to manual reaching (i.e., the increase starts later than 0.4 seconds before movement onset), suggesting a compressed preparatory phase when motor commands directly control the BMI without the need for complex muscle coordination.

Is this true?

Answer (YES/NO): YES